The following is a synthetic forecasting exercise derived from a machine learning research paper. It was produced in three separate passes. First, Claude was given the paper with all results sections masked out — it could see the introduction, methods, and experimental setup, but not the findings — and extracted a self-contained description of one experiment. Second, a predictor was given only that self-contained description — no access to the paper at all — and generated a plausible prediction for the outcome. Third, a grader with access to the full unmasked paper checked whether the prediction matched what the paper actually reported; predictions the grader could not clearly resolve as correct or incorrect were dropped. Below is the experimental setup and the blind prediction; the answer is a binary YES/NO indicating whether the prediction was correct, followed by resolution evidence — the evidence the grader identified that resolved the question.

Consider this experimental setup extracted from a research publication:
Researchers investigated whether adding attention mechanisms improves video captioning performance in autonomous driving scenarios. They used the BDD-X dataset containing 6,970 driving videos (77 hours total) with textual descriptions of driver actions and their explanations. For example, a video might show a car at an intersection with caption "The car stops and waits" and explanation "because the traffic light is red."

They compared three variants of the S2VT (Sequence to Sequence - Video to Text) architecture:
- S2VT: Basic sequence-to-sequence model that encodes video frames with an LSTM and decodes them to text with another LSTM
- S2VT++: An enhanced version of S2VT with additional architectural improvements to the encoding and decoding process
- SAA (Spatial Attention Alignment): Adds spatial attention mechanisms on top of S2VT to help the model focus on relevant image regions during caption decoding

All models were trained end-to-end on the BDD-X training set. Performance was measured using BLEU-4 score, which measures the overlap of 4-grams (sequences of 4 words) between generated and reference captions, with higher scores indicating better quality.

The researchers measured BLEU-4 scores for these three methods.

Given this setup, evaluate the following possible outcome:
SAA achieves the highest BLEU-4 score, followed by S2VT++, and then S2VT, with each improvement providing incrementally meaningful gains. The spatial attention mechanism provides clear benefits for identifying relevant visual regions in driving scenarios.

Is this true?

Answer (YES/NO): NO